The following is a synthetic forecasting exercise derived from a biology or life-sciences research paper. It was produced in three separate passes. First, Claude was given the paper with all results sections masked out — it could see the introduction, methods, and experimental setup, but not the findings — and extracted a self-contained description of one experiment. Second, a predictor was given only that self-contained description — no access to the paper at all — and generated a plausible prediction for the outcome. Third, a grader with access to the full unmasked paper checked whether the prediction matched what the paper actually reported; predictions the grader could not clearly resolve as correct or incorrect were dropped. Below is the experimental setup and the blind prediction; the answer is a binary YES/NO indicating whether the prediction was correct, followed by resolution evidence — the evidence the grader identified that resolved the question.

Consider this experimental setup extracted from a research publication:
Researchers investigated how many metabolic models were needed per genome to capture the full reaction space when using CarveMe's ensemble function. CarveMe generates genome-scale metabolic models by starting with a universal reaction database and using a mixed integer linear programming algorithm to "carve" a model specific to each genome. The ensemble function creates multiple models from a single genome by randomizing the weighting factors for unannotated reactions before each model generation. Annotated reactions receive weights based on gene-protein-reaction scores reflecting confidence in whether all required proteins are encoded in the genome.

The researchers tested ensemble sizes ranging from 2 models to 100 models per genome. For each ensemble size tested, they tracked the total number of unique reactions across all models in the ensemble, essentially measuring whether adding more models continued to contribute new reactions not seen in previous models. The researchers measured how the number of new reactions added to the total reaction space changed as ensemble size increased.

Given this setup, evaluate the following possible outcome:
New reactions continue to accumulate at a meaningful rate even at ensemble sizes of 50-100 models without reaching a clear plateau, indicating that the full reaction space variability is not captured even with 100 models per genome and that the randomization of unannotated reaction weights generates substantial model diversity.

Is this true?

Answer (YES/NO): NO